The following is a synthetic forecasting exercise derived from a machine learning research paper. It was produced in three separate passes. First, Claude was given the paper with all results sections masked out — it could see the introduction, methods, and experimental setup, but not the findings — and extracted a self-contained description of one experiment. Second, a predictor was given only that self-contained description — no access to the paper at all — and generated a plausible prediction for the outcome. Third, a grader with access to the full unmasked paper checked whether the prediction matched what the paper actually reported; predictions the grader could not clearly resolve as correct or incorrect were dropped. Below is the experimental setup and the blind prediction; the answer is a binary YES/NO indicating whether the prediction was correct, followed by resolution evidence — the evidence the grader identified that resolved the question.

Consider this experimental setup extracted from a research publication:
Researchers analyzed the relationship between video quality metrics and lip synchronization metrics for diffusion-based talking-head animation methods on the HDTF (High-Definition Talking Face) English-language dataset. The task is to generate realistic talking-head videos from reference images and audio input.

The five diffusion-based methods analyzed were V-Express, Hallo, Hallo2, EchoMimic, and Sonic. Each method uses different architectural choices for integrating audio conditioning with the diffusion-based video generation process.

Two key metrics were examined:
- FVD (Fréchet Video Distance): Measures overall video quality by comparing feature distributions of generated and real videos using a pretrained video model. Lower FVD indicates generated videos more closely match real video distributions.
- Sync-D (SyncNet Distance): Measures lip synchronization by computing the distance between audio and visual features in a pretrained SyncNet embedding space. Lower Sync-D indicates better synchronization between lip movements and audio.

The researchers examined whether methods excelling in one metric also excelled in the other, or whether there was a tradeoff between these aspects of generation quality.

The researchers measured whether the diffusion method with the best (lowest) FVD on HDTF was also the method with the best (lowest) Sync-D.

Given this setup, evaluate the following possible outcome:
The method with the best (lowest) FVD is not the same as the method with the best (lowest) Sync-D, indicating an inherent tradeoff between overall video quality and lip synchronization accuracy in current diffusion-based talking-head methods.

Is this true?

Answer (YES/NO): YES